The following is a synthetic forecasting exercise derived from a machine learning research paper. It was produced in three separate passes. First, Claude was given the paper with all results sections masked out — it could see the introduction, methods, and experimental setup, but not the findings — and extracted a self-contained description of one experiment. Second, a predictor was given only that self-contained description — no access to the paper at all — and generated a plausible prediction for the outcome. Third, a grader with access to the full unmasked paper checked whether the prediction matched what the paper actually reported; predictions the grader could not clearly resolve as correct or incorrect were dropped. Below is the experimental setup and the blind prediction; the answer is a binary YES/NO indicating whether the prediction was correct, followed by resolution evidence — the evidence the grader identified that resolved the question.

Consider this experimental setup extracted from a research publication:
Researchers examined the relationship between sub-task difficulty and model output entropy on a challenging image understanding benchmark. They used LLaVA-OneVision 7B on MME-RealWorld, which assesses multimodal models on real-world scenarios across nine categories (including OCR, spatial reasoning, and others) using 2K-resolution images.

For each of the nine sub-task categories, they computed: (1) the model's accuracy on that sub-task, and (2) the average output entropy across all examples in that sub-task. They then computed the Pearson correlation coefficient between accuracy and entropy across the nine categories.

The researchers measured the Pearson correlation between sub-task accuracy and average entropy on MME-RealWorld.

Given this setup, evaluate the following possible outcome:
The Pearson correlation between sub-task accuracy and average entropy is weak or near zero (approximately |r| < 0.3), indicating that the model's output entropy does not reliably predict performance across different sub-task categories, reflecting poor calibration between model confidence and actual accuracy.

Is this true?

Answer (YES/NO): NO